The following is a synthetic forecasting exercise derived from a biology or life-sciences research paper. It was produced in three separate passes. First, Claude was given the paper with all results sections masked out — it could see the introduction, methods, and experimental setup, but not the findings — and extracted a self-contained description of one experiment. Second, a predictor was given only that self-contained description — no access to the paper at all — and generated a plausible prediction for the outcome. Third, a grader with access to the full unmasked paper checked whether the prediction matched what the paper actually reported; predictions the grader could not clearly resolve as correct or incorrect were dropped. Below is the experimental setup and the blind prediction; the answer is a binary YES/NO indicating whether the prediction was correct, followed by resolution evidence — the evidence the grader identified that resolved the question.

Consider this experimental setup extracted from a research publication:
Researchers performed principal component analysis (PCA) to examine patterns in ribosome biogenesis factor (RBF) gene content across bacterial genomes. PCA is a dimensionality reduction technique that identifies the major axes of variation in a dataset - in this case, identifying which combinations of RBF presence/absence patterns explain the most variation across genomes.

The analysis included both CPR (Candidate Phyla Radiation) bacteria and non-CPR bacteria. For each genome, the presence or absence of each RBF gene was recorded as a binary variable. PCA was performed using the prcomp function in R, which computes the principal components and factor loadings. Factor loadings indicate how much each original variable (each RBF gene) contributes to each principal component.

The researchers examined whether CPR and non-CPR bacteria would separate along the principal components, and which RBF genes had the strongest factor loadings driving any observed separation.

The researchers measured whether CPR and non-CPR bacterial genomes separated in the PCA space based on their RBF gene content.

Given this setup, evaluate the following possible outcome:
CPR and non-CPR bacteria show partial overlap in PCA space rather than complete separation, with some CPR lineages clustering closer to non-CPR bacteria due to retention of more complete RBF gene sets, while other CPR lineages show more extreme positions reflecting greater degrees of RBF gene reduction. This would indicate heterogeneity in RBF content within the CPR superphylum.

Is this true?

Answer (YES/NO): NO